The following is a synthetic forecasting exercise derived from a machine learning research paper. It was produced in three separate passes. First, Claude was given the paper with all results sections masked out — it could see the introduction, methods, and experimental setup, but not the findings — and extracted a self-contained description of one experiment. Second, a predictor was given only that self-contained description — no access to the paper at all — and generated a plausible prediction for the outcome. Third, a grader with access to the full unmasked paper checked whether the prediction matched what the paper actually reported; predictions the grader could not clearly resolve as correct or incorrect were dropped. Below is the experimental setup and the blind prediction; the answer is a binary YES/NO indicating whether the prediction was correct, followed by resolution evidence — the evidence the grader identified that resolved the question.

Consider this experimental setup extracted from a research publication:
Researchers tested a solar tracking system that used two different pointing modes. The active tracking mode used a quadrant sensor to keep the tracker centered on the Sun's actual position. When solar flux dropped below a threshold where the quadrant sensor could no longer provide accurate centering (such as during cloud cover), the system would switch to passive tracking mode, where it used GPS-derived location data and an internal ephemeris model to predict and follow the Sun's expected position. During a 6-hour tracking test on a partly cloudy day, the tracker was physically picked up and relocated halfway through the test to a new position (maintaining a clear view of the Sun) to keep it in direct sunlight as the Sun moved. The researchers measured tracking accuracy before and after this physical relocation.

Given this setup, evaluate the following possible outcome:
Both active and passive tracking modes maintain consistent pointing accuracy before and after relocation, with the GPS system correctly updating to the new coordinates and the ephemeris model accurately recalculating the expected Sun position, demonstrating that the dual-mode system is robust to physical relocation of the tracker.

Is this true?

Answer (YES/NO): NO